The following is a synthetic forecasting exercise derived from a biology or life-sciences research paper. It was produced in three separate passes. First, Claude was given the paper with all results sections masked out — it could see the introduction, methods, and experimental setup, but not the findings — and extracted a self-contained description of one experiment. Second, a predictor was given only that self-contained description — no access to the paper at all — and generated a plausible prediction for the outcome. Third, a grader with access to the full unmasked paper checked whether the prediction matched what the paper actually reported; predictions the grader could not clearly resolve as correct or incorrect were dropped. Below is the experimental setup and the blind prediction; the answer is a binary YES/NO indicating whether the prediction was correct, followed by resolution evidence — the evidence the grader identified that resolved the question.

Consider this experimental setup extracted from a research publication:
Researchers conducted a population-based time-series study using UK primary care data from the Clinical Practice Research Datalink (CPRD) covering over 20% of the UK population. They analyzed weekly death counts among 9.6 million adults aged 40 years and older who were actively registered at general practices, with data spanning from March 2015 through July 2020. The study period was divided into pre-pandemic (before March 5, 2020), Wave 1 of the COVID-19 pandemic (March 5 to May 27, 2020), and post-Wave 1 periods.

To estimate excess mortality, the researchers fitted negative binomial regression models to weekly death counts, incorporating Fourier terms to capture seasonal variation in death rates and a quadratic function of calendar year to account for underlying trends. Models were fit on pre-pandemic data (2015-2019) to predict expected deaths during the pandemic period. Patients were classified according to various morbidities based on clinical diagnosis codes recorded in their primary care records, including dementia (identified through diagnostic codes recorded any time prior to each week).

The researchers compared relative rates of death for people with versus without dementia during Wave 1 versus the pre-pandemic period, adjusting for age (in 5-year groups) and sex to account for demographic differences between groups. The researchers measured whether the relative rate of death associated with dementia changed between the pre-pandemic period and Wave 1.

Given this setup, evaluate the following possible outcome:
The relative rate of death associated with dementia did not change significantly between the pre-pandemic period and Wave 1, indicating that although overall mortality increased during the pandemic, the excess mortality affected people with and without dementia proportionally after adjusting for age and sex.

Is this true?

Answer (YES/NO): NO